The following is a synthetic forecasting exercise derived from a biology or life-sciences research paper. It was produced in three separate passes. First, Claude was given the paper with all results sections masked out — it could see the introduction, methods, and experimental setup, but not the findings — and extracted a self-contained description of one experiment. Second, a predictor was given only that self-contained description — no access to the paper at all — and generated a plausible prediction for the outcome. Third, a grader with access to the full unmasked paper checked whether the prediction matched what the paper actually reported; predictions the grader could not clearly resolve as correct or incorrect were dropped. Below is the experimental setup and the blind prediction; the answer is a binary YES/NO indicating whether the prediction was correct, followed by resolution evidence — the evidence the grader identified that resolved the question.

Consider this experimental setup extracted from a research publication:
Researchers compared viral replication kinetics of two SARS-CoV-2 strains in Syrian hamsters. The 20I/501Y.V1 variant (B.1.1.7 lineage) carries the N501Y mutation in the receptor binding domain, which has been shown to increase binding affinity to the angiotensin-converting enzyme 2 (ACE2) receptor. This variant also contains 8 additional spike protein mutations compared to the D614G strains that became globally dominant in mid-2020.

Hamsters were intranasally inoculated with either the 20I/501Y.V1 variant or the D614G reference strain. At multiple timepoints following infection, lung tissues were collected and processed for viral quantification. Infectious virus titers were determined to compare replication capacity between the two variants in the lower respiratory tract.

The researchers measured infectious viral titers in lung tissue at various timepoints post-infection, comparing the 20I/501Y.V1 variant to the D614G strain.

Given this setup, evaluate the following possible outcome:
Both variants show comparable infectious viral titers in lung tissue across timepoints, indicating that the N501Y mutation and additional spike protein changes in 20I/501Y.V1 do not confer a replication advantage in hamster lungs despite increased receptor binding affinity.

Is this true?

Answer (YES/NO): YES